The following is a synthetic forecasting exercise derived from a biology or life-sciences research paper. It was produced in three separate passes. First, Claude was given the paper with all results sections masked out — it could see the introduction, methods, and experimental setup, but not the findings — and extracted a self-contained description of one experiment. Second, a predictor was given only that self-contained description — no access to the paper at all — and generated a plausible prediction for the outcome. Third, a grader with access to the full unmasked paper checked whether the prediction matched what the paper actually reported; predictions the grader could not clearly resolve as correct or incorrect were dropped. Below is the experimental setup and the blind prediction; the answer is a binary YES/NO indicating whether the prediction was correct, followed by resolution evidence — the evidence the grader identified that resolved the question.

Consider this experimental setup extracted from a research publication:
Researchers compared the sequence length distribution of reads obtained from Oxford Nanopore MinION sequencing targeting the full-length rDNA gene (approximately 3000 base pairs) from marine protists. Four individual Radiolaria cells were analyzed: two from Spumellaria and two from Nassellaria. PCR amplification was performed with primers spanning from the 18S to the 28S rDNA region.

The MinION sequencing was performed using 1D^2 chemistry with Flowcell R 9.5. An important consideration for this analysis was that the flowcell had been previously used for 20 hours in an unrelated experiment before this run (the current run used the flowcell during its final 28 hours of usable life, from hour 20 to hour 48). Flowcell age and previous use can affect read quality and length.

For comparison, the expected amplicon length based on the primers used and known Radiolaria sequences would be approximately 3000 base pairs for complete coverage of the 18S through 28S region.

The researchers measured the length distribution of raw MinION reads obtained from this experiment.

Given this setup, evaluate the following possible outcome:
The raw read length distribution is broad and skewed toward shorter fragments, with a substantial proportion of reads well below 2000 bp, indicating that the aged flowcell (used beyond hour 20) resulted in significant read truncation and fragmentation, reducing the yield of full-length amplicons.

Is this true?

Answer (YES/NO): YES